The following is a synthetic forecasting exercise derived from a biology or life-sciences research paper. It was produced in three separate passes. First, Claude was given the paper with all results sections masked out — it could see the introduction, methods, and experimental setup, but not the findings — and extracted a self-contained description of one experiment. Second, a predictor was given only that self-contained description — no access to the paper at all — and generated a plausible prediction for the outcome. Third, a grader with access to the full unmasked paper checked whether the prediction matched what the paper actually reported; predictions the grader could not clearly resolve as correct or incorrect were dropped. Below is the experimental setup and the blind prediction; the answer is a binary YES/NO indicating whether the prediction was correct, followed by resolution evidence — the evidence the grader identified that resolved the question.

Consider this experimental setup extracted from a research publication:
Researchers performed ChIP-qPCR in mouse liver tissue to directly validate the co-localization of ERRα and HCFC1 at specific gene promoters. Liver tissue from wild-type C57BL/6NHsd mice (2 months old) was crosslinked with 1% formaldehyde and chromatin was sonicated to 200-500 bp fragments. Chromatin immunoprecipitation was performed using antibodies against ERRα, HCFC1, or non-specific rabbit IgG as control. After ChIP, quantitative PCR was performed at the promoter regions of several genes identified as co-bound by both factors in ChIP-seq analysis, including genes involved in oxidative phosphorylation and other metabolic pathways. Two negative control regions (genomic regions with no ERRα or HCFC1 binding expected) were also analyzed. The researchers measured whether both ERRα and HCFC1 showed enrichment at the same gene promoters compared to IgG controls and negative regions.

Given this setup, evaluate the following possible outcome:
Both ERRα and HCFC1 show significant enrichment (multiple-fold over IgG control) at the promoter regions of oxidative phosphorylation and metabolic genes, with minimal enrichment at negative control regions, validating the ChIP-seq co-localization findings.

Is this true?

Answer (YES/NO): YES